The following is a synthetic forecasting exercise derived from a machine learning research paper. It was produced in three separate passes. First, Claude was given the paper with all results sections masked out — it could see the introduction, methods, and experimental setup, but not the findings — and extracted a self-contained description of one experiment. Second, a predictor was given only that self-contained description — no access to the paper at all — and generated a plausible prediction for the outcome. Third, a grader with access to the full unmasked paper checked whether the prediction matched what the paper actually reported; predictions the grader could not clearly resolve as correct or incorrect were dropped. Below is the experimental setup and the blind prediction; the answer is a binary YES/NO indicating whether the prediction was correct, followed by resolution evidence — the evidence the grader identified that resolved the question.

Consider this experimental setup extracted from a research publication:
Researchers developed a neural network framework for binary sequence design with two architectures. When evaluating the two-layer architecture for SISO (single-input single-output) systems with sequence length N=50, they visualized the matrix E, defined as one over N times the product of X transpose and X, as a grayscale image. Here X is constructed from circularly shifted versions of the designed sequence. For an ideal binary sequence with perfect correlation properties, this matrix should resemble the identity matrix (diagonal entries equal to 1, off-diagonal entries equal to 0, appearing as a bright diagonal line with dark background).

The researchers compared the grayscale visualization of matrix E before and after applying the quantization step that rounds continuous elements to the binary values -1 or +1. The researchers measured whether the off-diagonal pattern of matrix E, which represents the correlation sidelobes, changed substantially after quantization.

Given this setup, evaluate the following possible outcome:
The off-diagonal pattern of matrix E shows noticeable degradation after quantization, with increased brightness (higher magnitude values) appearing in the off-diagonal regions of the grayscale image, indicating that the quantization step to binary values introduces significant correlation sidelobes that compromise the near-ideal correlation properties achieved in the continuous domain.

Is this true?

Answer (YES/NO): NO